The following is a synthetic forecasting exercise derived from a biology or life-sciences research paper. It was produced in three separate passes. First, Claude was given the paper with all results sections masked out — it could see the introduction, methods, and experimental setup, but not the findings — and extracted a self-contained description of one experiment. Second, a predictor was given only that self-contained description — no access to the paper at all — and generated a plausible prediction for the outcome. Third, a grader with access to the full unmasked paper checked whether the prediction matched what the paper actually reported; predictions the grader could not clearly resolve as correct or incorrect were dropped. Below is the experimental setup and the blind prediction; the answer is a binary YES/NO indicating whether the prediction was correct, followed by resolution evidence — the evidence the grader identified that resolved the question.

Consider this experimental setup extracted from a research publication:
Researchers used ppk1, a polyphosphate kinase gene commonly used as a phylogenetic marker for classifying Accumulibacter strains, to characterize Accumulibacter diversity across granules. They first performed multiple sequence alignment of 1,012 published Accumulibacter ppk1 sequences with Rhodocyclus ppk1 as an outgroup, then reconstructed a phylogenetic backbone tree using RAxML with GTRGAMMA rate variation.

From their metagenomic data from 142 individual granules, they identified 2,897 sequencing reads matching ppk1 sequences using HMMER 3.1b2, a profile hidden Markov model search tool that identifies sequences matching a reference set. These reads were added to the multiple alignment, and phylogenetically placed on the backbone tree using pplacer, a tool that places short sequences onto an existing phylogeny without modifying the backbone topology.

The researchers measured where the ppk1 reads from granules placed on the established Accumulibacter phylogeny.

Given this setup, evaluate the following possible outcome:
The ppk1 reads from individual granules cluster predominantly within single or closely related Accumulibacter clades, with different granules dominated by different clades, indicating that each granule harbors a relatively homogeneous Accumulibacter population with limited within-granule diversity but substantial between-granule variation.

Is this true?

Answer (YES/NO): YES